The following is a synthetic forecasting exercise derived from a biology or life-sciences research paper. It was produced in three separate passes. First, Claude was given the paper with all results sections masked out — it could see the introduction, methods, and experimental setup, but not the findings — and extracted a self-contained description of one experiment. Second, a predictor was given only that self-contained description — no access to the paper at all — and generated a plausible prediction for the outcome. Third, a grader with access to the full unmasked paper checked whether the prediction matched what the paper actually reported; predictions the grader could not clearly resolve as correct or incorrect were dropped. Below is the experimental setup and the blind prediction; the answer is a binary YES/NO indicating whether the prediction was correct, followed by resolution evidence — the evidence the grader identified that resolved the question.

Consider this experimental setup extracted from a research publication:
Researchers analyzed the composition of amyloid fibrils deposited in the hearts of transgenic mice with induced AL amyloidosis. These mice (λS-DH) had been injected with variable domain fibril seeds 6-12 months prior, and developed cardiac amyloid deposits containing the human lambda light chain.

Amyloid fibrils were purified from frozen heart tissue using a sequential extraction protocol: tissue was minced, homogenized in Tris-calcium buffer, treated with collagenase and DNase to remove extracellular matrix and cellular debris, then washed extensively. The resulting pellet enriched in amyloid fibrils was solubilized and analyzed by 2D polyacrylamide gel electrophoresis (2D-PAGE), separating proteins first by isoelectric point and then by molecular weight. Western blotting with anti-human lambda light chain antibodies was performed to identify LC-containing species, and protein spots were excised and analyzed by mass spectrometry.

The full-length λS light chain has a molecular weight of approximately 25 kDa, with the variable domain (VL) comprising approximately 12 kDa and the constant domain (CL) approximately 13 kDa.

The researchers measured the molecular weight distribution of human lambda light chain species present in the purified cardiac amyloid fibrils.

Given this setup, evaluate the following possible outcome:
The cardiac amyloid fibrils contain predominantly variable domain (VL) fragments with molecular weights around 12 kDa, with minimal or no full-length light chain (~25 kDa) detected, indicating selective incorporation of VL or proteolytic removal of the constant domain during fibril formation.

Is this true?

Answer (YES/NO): NO